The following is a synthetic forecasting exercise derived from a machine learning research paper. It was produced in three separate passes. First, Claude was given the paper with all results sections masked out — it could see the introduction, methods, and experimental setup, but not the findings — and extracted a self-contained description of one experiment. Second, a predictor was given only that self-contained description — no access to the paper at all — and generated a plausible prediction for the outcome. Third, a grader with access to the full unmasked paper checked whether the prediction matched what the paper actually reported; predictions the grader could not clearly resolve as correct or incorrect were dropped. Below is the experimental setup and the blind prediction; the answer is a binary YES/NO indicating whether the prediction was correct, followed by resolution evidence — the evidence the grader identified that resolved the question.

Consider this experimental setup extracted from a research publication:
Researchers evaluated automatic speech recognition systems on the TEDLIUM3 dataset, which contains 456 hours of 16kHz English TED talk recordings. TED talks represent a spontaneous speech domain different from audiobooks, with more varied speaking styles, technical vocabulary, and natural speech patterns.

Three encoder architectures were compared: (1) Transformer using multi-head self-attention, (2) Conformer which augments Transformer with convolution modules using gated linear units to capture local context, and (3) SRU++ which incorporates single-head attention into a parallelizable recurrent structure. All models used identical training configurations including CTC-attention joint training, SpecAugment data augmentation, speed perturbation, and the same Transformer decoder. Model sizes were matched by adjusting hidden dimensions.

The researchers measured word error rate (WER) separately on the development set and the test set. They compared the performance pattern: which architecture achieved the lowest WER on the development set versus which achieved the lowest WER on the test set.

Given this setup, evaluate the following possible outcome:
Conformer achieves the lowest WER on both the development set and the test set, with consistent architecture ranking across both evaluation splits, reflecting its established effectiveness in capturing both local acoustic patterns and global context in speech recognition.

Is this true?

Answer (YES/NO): NO